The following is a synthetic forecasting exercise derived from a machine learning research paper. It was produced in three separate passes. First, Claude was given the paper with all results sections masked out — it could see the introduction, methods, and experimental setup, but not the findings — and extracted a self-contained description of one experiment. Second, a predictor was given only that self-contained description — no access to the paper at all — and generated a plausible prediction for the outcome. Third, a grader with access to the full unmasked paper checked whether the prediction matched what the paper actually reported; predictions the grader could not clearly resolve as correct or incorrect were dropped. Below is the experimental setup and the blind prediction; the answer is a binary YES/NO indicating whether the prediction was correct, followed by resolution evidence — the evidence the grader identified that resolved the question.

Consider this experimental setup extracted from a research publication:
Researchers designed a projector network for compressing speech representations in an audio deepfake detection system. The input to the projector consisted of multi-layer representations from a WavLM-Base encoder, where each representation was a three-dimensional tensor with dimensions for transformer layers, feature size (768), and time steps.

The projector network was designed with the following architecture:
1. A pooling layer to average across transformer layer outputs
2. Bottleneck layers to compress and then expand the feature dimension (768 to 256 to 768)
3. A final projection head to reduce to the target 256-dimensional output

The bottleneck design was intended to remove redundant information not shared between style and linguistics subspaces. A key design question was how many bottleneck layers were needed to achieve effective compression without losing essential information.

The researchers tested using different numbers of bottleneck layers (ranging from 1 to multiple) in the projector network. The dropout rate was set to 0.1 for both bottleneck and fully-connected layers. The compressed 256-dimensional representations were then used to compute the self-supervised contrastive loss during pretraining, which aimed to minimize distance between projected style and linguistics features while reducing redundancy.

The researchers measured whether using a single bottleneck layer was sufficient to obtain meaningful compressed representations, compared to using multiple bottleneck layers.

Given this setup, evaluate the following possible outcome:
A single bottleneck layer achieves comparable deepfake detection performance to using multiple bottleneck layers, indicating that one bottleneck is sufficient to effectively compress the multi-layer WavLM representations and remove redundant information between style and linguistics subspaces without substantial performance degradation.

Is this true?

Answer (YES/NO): YES